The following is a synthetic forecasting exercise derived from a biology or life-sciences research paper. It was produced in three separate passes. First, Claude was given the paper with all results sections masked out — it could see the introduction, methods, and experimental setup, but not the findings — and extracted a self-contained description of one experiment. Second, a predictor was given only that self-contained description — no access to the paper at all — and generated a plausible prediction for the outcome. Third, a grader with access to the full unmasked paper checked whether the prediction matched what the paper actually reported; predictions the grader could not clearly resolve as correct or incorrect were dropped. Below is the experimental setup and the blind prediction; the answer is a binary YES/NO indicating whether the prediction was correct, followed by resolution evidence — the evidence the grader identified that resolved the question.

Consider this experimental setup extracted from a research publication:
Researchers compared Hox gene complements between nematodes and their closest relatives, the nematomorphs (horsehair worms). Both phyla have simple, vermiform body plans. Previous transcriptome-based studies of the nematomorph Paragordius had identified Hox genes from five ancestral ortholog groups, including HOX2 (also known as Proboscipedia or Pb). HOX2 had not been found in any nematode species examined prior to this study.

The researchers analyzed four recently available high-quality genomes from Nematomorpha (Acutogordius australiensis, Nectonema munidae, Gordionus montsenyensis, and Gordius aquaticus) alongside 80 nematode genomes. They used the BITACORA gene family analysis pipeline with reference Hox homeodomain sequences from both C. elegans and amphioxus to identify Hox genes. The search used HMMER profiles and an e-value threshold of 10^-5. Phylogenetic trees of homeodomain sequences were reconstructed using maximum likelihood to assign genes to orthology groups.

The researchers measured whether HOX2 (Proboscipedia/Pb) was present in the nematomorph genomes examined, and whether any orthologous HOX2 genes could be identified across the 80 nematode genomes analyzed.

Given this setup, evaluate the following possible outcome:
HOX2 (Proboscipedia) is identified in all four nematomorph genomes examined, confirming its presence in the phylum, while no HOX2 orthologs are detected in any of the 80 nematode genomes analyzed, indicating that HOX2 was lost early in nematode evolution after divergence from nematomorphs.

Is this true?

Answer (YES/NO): YES